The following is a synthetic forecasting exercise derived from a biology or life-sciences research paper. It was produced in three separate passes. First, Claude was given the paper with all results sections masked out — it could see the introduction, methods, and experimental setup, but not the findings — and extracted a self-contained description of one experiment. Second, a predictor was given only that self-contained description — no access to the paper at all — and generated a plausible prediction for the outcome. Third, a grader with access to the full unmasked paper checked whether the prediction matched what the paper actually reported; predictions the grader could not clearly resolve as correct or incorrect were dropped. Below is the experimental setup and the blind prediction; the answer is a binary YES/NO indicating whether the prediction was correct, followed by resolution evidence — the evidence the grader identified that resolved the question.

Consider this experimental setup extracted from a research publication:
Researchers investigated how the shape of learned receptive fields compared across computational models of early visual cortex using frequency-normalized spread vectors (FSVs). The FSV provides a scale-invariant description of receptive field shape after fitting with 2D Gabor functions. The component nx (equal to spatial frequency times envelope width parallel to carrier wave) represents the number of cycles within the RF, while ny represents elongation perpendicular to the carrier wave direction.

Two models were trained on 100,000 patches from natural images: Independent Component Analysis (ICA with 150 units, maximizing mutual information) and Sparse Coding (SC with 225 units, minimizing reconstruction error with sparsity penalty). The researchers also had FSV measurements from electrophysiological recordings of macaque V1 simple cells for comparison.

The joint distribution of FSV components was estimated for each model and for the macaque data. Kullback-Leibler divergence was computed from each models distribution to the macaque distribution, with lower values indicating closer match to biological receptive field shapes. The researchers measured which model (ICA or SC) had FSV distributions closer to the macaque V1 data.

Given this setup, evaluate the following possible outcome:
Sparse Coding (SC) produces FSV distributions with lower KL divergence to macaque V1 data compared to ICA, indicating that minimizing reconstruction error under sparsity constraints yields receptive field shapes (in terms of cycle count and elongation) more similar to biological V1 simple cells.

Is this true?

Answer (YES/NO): YES